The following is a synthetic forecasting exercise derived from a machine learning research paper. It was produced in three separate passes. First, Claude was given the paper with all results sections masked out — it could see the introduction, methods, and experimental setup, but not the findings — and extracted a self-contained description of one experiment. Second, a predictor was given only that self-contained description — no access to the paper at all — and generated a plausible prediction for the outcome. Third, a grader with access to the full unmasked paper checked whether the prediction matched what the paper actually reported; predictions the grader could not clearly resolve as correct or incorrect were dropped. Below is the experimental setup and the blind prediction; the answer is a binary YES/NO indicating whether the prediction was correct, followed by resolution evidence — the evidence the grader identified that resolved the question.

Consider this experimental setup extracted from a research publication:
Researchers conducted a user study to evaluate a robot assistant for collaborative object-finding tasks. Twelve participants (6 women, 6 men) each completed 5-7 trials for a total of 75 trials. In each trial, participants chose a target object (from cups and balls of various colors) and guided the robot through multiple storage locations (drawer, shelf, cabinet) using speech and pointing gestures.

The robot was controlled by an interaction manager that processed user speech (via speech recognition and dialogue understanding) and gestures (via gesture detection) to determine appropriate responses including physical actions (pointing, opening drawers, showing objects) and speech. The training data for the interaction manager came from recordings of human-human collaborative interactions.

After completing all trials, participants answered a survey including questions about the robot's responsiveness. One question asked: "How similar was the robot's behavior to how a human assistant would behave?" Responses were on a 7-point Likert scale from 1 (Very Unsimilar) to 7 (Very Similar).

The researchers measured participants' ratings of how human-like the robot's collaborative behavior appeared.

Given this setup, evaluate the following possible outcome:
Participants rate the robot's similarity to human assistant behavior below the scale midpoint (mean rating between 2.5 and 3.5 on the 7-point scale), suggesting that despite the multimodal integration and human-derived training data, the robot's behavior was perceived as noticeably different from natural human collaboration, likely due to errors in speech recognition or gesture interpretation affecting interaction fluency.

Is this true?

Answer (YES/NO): NO